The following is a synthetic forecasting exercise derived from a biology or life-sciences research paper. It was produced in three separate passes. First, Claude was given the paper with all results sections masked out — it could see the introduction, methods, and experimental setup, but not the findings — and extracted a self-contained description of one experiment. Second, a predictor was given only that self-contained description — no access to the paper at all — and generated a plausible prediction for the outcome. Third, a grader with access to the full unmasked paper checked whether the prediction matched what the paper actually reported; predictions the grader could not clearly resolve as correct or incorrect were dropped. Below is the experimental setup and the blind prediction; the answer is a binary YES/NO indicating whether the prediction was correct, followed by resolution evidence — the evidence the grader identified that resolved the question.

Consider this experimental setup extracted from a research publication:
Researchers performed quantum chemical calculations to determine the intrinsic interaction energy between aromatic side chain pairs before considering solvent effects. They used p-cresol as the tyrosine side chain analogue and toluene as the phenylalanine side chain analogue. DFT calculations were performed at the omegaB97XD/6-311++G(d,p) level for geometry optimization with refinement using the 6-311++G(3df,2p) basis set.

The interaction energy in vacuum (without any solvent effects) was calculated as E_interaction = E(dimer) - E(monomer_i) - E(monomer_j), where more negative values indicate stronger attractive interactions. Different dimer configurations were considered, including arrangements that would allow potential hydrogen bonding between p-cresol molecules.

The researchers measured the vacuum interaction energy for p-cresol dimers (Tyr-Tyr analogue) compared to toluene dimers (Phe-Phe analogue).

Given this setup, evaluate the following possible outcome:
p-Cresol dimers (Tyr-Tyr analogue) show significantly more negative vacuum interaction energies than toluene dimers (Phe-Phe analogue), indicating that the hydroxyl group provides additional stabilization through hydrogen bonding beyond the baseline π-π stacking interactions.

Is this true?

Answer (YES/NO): YES